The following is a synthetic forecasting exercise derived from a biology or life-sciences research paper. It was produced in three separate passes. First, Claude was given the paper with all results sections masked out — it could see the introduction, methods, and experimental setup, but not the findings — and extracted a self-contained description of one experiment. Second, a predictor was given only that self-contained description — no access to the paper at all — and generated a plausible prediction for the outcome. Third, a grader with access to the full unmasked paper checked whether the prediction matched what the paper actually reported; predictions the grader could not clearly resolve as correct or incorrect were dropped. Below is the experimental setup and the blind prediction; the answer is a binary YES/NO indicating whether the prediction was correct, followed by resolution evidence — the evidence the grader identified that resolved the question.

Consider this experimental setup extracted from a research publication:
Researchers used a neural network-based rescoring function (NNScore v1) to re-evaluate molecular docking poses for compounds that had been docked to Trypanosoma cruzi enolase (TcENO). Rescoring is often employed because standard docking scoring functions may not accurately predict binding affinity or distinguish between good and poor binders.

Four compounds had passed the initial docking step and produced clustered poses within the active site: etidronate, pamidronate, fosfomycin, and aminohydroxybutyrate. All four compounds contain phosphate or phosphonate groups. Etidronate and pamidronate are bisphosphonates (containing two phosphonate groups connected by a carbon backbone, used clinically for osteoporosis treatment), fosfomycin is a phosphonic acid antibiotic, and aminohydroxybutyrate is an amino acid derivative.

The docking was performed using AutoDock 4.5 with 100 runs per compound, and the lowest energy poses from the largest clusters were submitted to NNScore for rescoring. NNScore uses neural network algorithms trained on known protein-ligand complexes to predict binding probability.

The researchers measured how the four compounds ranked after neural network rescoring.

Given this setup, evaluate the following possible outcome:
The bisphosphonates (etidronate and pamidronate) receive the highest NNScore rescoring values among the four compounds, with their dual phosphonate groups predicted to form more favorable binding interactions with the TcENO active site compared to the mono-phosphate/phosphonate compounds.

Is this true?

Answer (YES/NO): YES